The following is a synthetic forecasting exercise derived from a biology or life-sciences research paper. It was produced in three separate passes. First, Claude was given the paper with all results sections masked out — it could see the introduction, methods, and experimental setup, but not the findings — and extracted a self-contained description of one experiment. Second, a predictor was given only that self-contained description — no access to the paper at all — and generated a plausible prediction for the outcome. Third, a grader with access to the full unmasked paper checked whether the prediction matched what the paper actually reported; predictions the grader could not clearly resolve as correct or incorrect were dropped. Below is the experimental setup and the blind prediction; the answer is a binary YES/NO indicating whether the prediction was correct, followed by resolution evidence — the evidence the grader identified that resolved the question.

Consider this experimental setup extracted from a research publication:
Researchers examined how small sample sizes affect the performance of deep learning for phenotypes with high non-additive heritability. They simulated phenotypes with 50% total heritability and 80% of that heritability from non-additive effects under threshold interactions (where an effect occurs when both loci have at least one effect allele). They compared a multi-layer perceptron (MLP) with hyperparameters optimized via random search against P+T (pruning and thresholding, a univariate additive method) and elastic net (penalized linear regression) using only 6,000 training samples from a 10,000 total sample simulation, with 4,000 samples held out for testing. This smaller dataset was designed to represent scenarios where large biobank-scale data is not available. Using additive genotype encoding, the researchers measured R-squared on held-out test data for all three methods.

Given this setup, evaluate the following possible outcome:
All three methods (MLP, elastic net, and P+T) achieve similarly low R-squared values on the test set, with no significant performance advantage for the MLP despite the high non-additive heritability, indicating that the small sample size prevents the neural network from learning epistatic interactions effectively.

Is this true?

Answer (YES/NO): NO